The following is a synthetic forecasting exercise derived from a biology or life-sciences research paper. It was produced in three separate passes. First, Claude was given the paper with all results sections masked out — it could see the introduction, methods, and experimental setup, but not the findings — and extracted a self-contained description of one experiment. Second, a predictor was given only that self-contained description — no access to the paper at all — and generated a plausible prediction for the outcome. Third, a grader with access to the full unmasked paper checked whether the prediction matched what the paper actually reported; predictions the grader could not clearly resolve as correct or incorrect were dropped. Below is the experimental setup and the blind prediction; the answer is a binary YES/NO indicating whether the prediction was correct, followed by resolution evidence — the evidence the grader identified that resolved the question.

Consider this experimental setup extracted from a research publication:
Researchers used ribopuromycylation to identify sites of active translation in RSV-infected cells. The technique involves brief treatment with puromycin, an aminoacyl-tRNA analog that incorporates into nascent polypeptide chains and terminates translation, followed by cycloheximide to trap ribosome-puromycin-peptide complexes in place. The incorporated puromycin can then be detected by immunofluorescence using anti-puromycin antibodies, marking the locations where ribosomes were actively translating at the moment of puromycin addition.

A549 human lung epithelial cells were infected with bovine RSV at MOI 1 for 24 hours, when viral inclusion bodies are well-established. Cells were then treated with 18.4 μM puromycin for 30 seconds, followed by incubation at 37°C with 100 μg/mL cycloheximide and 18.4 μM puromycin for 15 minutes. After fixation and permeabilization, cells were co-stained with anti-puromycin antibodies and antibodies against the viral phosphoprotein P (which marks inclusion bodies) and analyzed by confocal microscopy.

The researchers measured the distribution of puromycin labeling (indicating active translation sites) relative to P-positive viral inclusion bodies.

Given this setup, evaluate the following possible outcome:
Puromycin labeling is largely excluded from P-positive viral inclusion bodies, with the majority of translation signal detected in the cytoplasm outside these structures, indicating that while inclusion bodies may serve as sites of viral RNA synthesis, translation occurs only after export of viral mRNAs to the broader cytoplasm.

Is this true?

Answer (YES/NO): NO